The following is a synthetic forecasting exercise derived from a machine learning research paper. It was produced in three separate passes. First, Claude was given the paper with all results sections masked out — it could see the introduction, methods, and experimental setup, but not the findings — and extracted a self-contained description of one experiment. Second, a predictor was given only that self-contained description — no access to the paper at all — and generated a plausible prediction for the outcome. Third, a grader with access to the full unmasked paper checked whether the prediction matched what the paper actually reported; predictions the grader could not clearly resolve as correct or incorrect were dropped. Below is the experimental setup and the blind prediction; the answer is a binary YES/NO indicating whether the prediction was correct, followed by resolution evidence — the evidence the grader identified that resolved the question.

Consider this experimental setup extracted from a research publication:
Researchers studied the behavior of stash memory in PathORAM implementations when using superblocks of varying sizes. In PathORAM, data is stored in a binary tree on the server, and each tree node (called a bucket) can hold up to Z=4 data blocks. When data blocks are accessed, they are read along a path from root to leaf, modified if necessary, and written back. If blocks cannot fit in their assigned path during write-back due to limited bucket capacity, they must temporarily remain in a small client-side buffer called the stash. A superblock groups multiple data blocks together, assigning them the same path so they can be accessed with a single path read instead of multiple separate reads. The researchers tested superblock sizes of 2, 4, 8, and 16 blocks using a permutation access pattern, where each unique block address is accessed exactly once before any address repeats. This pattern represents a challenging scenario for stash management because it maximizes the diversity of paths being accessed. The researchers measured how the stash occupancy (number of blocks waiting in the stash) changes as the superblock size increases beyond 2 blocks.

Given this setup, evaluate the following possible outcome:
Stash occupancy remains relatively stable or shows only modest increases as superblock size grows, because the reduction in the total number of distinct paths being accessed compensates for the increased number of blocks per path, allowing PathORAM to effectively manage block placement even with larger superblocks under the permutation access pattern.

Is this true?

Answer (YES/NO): NO